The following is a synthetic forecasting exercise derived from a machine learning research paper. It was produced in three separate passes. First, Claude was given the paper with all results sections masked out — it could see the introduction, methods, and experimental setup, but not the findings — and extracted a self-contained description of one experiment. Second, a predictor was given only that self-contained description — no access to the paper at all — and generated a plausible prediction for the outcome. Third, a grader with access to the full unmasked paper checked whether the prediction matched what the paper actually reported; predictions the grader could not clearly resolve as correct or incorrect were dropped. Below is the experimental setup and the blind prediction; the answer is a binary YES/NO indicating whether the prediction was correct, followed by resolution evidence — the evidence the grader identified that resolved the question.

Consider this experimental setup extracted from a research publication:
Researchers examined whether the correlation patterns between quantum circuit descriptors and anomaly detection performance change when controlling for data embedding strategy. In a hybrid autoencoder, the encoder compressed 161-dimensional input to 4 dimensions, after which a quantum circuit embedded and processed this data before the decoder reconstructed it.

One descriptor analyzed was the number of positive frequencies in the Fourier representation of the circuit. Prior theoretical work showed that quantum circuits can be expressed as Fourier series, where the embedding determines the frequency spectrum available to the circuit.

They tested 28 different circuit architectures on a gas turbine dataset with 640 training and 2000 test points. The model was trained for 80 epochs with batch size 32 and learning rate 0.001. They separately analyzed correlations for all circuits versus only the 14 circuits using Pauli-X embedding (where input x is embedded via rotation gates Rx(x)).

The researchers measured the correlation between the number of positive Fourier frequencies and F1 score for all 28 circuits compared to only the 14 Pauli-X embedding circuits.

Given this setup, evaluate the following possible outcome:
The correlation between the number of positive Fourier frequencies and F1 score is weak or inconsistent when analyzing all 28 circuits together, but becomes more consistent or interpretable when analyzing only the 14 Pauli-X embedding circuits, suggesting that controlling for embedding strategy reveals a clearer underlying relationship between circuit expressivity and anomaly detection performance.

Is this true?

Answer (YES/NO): YES